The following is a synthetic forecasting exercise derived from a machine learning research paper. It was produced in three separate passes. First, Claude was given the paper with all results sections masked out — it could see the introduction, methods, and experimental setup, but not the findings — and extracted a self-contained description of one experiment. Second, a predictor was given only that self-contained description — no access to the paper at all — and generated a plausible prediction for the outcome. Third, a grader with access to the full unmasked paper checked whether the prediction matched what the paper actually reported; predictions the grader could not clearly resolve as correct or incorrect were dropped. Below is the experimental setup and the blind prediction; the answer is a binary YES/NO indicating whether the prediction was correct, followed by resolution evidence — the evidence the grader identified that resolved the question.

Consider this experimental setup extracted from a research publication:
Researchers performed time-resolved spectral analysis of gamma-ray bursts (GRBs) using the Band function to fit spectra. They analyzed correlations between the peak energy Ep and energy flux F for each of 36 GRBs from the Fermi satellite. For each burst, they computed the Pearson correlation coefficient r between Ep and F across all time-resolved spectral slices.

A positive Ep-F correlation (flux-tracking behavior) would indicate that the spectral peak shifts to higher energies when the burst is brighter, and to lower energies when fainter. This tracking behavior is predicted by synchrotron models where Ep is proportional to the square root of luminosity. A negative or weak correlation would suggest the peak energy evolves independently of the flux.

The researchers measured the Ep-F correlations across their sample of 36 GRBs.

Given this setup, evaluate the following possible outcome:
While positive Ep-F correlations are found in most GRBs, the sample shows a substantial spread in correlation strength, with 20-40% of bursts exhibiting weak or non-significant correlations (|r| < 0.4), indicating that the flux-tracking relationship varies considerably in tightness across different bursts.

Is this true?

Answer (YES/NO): NO